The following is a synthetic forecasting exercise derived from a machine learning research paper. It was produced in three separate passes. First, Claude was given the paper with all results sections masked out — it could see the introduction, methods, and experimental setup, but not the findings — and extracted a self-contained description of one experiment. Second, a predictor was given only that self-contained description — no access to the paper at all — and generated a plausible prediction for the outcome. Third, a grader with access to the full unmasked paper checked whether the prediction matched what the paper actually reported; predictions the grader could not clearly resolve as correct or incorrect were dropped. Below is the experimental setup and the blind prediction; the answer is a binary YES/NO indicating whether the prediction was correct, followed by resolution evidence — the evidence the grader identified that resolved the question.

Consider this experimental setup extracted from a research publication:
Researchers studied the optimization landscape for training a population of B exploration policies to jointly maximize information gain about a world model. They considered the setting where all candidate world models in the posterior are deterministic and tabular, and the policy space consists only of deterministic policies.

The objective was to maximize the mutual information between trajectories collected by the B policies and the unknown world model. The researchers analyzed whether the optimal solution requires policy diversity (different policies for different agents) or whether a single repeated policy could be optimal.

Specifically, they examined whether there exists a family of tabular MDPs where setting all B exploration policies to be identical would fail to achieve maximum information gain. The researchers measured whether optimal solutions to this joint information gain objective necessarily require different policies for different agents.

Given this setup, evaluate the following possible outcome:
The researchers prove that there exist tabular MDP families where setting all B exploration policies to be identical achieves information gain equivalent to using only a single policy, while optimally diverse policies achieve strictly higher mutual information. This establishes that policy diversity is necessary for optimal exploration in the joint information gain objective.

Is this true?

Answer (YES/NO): YES